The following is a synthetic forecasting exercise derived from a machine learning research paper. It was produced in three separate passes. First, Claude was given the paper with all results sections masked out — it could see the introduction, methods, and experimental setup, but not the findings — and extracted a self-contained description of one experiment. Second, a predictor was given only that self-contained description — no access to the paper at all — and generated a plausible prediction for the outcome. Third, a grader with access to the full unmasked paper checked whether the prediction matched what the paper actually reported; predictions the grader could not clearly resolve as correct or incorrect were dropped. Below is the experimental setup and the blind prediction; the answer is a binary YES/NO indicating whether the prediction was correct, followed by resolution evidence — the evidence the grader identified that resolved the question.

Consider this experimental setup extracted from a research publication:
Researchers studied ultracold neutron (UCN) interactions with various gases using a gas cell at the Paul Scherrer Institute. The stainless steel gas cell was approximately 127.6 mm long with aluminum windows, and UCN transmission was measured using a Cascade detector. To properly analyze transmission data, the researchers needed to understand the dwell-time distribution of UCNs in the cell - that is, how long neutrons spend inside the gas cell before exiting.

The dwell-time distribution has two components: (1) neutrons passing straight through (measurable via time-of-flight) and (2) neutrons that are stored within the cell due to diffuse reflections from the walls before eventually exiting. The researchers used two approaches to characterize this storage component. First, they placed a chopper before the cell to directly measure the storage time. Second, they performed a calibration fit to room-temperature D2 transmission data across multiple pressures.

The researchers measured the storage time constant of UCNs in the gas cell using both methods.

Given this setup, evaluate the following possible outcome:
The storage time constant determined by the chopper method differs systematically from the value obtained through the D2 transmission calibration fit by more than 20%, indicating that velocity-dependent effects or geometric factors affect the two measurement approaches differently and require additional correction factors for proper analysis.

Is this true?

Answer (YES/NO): NO